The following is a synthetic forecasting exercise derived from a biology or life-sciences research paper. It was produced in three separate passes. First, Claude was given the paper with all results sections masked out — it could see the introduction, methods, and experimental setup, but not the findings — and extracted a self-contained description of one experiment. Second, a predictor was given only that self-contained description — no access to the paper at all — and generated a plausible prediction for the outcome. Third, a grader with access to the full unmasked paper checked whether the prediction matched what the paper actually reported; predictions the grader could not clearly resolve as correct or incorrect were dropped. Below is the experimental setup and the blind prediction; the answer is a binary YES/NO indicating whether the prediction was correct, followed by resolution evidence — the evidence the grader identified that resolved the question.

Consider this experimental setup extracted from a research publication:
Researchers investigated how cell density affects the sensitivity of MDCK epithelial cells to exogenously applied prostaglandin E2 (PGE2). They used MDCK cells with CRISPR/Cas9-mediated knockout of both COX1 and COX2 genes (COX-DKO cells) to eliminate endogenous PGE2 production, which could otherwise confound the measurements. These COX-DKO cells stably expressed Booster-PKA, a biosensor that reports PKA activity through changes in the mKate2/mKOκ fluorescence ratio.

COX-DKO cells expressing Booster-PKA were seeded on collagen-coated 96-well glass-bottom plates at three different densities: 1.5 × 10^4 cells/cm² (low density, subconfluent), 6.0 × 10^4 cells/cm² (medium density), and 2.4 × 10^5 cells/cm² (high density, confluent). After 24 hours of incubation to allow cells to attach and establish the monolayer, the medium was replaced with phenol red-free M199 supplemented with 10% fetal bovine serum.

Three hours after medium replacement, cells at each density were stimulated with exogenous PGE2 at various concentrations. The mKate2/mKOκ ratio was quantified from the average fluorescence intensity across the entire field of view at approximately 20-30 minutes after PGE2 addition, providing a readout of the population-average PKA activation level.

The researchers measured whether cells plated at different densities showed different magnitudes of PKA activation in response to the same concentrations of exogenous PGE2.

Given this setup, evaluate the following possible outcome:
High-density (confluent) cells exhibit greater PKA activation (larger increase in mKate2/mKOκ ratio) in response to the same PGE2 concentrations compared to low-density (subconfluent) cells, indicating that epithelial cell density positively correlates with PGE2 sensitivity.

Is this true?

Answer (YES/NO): YES